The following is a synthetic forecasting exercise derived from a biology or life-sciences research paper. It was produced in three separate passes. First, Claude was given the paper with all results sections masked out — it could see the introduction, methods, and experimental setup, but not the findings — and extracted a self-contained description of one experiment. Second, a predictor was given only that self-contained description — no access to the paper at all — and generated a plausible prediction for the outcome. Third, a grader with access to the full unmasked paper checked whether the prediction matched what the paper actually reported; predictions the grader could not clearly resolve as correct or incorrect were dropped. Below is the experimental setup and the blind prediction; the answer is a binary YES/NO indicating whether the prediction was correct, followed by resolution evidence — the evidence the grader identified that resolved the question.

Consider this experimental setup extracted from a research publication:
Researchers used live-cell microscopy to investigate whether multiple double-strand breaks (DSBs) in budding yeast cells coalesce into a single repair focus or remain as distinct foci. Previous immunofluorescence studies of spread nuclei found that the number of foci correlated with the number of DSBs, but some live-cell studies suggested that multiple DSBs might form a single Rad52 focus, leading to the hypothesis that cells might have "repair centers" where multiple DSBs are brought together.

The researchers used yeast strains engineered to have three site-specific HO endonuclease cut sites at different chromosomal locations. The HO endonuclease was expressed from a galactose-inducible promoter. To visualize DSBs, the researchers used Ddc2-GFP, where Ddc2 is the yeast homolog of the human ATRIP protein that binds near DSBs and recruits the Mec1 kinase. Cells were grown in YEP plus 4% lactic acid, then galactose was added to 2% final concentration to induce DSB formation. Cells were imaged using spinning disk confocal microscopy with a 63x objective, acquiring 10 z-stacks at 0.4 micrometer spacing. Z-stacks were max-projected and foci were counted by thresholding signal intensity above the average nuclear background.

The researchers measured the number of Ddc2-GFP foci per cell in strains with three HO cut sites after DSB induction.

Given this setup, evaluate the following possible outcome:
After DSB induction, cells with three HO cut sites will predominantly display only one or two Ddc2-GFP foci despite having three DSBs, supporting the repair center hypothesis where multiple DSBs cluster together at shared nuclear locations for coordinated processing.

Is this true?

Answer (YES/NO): NO